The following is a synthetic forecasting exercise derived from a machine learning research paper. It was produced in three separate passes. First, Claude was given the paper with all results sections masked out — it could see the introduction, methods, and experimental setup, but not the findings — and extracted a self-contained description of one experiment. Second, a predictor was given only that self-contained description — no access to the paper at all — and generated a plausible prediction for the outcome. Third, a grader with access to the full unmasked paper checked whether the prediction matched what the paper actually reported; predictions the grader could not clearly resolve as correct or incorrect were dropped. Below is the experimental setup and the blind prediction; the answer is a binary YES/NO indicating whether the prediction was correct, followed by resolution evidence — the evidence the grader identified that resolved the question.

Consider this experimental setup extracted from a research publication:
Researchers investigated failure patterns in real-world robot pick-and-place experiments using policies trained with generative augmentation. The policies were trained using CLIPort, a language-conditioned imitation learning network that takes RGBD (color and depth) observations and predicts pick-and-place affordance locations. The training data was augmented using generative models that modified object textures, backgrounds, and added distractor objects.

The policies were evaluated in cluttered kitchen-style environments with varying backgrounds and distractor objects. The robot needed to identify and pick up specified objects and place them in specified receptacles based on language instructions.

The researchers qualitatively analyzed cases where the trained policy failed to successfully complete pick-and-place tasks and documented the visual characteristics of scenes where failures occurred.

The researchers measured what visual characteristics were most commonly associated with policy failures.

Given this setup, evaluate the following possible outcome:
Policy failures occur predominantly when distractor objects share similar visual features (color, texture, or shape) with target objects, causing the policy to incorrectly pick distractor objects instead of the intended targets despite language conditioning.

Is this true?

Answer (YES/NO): NO